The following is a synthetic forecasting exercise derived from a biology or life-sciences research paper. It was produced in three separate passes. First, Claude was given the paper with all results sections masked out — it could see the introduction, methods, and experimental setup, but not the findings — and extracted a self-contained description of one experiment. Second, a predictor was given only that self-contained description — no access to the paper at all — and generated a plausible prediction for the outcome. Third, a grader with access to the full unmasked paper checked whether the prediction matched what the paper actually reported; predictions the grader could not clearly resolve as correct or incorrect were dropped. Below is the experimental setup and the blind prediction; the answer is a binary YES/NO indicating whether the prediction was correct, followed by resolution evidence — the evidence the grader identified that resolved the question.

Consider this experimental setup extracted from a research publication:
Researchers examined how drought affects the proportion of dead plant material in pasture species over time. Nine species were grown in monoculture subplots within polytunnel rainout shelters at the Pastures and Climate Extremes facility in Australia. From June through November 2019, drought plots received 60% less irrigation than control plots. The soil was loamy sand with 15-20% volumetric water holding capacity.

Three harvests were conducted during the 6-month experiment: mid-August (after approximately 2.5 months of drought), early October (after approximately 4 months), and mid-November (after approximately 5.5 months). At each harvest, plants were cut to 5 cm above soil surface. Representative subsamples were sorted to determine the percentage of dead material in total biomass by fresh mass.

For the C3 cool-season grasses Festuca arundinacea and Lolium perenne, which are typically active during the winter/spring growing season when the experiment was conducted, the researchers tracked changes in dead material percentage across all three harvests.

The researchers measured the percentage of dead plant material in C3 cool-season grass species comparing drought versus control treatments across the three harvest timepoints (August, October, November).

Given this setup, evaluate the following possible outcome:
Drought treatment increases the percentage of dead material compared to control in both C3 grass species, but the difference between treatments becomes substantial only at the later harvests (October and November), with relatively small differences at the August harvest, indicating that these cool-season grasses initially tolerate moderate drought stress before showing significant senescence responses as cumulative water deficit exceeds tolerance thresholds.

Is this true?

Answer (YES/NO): NO